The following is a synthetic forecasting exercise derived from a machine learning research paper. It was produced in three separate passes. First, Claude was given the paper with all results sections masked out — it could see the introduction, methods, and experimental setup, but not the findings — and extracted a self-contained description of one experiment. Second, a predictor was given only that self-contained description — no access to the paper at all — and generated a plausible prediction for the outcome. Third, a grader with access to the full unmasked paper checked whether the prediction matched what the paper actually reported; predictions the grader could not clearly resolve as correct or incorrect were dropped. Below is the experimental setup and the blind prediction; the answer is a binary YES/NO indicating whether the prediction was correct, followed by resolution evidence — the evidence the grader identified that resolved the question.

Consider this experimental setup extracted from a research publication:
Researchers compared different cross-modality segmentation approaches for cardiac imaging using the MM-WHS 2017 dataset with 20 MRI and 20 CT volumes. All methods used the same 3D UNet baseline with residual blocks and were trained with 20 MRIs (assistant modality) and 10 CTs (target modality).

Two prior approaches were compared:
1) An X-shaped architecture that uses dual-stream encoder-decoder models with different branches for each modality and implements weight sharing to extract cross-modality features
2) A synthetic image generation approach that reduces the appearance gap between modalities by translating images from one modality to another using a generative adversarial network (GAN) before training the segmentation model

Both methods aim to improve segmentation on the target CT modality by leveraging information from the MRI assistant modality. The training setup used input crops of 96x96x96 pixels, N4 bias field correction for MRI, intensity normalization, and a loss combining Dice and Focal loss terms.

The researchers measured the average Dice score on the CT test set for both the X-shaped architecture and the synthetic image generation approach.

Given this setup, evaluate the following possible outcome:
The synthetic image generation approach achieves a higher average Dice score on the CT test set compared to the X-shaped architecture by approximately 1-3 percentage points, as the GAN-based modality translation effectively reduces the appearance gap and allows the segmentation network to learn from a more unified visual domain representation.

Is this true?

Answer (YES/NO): NO